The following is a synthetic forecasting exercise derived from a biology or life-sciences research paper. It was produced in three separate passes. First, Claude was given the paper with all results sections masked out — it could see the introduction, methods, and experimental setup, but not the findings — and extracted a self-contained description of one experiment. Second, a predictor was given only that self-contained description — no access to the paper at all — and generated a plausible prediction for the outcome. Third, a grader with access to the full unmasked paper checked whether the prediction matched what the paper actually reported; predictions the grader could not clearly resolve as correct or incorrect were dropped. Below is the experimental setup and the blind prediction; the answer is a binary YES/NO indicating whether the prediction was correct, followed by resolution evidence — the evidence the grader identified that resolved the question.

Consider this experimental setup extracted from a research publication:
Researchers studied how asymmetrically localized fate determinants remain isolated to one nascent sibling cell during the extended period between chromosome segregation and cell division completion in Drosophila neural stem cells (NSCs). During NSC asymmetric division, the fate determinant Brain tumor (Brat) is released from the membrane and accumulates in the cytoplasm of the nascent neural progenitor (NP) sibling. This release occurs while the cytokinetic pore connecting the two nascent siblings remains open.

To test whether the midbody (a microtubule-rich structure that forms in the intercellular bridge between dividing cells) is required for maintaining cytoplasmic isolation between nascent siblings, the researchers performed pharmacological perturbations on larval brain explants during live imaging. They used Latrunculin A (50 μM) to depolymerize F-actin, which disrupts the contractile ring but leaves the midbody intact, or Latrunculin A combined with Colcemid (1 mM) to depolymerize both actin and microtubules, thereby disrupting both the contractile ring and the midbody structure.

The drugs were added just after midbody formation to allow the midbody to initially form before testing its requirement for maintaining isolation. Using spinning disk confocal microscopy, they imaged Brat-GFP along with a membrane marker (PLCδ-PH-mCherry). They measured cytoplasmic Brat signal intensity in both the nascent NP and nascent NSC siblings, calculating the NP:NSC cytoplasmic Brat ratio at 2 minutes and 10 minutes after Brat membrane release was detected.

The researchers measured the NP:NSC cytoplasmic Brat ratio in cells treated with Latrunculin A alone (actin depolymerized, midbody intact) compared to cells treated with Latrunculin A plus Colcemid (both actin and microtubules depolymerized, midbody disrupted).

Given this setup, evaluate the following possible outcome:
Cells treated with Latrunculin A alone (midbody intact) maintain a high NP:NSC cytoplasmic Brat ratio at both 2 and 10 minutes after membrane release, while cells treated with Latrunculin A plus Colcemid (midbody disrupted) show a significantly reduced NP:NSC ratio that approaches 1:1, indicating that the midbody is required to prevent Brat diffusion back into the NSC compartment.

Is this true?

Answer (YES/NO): YES